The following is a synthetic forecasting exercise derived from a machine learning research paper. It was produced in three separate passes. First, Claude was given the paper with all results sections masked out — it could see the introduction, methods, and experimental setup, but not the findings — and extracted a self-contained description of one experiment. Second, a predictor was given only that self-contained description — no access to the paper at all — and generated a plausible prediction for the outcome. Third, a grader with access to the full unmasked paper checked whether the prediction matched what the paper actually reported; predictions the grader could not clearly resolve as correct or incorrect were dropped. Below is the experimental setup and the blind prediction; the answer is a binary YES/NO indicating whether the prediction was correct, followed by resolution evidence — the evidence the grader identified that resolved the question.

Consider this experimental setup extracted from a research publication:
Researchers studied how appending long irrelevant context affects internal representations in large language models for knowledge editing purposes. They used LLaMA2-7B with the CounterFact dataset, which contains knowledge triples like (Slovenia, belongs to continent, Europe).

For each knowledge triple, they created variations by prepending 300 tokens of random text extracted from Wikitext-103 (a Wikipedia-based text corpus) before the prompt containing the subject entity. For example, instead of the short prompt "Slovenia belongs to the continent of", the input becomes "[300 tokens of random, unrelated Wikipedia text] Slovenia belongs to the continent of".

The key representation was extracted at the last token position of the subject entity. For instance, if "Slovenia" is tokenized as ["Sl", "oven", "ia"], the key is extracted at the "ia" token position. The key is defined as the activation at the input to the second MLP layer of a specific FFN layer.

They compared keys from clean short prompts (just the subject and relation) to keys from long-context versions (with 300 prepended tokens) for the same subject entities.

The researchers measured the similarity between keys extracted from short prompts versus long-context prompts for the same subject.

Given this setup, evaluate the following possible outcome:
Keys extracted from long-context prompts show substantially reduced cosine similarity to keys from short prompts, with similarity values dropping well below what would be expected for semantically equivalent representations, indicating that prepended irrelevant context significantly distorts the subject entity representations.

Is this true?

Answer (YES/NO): NO